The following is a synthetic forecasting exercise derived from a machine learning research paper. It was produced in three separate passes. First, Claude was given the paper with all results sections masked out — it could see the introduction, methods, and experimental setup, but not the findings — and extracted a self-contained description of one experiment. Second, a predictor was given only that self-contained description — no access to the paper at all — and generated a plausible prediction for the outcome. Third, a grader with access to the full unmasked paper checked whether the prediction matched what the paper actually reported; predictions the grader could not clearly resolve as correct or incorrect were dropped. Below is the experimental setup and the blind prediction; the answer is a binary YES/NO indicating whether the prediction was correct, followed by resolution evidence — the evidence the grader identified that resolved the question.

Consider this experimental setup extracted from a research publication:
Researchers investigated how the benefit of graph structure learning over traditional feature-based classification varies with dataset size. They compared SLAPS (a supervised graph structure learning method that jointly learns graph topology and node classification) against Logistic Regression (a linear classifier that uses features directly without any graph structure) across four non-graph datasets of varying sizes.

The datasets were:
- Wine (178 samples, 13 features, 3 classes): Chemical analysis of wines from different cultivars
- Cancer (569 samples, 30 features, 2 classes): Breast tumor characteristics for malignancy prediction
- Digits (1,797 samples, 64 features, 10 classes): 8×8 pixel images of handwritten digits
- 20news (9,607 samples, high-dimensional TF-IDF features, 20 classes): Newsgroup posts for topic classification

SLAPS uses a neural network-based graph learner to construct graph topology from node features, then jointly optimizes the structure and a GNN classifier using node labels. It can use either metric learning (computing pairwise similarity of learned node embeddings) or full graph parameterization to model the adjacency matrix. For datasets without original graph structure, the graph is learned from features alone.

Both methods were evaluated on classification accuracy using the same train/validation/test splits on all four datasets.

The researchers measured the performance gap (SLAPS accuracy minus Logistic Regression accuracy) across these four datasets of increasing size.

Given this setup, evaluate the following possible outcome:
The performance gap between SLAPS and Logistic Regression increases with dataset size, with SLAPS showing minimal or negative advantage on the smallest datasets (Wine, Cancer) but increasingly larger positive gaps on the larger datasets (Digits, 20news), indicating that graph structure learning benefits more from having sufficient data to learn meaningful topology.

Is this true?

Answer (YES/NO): NO